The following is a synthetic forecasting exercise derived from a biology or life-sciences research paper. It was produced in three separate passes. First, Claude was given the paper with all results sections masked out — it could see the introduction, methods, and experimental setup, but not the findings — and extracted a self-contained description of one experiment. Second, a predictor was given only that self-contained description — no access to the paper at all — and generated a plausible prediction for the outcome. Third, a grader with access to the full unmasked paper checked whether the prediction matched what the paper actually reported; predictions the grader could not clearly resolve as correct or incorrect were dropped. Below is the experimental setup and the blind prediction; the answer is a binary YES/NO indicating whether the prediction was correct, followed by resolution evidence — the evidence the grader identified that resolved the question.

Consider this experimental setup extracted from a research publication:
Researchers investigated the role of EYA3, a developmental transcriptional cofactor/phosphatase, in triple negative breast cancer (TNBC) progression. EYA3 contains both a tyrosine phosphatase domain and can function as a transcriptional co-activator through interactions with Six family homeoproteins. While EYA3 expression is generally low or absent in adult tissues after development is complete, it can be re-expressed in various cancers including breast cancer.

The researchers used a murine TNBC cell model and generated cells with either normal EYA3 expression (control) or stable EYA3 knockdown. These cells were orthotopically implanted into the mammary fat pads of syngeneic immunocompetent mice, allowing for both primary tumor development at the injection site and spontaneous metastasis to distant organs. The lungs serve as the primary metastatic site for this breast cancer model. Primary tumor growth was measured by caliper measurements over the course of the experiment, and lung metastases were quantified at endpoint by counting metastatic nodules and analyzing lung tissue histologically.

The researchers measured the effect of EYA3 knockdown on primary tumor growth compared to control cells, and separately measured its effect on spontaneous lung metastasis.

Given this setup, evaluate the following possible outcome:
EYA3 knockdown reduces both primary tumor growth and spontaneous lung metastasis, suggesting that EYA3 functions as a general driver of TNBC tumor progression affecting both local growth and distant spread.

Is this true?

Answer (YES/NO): YES